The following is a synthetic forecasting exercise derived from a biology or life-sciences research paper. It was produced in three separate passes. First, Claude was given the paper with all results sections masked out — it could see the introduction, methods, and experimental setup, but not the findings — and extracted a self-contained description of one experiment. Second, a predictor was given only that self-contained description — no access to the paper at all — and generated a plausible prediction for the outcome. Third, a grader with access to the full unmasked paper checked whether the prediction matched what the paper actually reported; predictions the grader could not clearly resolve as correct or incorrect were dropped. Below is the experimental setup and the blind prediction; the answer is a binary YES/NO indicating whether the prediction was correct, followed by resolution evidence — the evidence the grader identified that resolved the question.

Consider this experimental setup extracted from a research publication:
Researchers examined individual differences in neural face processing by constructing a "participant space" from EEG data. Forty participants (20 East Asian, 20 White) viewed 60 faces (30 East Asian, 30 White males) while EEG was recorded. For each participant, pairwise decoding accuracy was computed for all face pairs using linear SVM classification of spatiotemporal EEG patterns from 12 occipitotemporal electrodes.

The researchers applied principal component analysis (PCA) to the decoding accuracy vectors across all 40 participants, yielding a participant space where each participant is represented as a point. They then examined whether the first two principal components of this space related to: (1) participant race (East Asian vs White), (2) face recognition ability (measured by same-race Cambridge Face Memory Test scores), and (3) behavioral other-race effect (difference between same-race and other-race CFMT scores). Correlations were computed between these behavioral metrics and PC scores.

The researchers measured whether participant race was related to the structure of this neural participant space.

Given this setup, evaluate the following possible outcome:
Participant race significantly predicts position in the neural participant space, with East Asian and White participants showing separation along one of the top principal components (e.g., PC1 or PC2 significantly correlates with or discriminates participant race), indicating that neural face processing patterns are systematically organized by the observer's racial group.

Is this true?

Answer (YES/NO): NO